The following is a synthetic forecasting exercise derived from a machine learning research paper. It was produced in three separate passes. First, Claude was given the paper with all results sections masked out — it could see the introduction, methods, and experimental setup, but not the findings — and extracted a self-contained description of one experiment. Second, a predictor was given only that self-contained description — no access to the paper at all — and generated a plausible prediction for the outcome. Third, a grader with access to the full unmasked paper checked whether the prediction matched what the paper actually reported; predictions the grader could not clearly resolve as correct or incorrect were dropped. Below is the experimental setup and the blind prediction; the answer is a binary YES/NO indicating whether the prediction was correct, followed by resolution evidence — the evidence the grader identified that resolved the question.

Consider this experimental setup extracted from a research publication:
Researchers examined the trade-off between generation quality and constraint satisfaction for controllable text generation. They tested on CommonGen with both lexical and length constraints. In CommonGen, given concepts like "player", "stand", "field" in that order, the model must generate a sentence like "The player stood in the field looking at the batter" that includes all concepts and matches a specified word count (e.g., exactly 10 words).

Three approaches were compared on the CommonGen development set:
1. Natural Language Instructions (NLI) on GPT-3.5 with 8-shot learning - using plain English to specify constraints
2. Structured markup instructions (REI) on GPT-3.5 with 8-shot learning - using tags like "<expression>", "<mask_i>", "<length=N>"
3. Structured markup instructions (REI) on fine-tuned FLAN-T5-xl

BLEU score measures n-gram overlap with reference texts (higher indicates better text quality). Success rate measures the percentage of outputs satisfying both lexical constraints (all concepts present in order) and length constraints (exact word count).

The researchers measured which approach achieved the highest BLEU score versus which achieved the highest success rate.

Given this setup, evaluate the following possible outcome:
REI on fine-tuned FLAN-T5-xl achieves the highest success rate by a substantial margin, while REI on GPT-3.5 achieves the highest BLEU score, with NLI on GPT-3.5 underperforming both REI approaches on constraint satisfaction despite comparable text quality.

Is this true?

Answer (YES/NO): NO